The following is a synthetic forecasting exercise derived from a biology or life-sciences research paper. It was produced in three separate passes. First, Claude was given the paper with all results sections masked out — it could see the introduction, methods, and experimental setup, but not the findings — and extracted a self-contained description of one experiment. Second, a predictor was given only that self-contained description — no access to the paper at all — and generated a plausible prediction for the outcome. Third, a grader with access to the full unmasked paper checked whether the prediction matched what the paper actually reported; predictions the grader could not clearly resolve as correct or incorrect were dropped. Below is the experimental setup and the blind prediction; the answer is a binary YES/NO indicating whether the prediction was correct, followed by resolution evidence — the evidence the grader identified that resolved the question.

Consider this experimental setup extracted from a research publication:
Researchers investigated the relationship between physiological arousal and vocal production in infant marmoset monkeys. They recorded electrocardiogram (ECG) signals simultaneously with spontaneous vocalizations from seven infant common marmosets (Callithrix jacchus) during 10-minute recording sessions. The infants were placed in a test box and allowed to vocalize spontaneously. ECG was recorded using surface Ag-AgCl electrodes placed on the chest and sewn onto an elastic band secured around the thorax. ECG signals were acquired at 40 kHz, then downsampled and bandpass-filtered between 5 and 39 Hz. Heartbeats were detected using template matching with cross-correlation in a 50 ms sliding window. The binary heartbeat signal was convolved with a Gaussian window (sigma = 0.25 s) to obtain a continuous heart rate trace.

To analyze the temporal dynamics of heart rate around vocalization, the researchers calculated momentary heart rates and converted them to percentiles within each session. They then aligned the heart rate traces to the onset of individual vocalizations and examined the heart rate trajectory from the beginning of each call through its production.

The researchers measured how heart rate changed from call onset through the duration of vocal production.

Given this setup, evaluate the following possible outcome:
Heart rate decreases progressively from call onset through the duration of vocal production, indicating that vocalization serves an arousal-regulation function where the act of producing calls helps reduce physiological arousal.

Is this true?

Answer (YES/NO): YES